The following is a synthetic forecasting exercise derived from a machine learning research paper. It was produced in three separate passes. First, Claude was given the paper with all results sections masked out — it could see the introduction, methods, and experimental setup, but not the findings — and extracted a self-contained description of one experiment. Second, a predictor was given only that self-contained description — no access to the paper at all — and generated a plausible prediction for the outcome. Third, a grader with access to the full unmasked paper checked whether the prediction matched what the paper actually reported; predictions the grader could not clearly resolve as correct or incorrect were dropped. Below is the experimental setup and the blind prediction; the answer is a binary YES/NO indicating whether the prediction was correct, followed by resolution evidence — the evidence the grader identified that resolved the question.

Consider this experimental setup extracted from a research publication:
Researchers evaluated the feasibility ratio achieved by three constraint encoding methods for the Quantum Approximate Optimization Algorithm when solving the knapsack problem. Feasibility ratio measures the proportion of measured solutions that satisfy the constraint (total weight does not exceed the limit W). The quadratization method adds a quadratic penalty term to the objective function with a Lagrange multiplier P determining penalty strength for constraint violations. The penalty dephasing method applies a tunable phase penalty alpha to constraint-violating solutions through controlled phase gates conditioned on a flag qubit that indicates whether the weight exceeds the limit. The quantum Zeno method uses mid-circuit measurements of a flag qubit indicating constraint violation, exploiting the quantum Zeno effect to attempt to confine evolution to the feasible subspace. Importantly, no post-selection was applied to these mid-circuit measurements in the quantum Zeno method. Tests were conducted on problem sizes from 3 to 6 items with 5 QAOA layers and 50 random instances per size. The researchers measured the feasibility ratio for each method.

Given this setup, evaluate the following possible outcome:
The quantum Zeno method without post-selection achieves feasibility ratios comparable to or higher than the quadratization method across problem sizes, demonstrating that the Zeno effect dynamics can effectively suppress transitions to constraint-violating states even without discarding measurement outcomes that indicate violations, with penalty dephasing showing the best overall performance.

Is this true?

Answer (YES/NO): NO